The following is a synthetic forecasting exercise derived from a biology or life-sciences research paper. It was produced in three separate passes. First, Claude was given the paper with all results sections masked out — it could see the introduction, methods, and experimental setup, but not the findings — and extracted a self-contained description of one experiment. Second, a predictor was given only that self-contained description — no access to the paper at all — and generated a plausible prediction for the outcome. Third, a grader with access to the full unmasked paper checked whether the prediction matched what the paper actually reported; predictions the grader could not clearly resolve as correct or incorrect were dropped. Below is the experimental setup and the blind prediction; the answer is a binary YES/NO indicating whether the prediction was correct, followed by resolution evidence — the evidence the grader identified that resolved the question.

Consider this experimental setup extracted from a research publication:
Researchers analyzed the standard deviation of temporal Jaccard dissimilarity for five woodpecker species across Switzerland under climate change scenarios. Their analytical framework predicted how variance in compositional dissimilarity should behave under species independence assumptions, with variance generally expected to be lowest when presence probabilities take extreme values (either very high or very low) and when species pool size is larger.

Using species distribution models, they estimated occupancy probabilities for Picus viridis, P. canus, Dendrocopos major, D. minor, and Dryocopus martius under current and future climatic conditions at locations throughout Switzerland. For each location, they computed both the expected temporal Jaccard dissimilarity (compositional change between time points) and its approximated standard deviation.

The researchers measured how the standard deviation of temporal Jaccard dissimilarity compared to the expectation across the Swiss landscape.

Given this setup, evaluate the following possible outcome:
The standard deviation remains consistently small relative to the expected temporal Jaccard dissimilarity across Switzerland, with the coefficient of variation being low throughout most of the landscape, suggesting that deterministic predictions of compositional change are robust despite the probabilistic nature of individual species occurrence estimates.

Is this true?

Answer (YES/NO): YES